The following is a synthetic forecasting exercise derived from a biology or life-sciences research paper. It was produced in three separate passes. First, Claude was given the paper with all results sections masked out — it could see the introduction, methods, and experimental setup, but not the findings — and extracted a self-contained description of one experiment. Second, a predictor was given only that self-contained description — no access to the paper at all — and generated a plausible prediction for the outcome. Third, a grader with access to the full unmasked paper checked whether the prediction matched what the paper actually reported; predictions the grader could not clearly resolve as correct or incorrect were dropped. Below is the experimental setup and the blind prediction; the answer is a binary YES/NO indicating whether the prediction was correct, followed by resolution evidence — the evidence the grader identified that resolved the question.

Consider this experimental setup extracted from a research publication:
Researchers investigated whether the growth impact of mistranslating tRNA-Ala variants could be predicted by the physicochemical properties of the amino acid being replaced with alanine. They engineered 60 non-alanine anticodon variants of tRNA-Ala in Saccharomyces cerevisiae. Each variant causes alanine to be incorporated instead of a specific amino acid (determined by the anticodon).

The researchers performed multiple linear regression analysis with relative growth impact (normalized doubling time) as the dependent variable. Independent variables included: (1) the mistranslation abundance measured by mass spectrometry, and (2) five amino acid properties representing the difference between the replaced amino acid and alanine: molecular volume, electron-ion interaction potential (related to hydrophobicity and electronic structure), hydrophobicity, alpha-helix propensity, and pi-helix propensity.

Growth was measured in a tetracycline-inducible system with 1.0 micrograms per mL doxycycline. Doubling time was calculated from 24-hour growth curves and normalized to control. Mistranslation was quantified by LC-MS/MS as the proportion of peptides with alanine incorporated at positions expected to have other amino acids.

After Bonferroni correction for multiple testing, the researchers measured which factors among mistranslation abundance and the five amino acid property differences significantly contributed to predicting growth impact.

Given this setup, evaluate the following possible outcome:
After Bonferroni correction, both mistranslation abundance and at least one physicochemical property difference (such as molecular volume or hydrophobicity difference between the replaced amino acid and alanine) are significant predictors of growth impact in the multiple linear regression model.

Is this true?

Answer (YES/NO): NO